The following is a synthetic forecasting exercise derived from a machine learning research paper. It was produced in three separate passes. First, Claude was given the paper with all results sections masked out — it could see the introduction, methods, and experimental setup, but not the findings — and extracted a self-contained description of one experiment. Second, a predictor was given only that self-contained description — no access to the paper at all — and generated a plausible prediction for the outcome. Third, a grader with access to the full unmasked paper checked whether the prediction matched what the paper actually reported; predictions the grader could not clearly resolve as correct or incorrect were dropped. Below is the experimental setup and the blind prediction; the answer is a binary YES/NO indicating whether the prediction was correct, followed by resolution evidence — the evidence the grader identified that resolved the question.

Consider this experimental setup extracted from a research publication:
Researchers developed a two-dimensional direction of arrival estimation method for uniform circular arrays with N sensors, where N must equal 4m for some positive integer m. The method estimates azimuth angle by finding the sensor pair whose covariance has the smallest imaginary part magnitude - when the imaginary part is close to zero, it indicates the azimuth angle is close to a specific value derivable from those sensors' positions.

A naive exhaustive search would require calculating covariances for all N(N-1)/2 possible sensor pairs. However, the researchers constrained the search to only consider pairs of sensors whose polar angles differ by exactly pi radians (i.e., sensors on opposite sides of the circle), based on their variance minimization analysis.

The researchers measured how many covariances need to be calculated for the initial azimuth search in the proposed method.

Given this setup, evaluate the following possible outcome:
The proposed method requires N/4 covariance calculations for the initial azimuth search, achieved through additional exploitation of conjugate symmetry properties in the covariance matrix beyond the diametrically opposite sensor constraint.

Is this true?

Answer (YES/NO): NO